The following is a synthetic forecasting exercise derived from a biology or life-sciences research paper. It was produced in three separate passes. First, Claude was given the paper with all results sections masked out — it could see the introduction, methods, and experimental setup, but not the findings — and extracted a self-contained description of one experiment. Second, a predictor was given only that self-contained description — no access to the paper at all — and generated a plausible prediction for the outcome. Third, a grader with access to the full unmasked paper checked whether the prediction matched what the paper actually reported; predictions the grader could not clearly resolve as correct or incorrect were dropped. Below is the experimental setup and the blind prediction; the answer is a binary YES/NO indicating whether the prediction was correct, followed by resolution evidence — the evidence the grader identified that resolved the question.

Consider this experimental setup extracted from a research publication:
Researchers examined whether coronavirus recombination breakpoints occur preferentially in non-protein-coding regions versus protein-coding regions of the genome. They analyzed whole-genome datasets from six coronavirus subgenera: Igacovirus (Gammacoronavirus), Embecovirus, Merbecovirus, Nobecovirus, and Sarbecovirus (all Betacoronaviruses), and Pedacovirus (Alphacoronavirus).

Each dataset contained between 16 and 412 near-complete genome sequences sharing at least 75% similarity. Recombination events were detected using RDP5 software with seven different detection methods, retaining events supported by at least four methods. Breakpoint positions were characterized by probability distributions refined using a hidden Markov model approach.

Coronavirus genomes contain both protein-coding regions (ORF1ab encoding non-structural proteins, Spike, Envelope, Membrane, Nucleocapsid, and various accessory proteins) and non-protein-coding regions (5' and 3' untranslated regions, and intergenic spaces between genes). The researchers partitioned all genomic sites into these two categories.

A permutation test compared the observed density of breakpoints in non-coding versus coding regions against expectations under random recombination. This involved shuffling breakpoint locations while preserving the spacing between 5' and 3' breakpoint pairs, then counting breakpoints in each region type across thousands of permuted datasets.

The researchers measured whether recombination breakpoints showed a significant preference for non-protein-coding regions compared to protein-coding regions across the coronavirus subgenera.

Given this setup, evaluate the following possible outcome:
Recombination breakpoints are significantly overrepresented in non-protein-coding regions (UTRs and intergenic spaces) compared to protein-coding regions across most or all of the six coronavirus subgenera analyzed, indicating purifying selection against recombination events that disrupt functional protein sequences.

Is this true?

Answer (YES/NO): YES